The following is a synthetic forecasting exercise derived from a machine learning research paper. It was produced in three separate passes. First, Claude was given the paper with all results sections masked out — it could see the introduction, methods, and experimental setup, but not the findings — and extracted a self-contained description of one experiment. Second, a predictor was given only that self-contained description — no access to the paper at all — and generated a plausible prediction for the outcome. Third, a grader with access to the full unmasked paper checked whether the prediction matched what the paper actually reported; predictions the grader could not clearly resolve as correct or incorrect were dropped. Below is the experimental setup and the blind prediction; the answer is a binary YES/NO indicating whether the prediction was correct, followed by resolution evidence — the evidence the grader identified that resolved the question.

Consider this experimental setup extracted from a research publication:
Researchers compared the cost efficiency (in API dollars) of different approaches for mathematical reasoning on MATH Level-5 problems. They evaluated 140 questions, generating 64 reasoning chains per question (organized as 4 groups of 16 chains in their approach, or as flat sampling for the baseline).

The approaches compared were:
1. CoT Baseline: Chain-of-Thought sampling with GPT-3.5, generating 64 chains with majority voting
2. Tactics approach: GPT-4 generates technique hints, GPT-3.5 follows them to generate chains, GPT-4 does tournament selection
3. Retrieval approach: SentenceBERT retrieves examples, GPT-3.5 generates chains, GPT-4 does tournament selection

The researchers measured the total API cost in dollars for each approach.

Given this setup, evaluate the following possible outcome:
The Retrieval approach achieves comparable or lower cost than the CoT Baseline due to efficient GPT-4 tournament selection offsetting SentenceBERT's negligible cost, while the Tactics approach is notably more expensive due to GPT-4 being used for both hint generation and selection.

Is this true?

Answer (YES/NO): NO